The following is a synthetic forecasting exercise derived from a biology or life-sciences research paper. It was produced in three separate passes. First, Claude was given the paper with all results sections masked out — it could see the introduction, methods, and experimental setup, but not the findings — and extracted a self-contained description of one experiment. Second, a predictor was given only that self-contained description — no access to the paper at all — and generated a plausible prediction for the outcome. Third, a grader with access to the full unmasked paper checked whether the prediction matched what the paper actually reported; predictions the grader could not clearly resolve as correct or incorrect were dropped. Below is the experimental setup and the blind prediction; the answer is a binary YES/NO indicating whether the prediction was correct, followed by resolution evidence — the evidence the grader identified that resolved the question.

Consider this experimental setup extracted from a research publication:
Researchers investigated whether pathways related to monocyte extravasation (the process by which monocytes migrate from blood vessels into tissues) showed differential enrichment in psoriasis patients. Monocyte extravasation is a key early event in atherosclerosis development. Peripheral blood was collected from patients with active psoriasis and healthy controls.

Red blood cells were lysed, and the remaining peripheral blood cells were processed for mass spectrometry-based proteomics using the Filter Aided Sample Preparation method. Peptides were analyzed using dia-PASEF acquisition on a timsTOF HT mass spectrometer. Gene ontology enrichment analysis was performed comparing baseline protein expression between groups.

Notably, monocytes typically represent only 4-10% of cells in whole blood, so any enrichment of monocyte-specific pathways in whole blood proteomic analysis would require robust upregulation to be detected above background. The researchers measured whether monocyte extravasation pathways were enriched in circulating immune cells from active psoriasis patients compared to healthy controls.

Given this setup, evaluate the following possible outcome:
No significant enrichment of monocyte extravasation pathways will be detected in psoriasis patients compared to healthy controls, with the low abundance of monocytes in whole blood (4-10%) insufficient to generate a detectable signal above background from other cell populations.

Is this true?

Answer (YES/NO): NO